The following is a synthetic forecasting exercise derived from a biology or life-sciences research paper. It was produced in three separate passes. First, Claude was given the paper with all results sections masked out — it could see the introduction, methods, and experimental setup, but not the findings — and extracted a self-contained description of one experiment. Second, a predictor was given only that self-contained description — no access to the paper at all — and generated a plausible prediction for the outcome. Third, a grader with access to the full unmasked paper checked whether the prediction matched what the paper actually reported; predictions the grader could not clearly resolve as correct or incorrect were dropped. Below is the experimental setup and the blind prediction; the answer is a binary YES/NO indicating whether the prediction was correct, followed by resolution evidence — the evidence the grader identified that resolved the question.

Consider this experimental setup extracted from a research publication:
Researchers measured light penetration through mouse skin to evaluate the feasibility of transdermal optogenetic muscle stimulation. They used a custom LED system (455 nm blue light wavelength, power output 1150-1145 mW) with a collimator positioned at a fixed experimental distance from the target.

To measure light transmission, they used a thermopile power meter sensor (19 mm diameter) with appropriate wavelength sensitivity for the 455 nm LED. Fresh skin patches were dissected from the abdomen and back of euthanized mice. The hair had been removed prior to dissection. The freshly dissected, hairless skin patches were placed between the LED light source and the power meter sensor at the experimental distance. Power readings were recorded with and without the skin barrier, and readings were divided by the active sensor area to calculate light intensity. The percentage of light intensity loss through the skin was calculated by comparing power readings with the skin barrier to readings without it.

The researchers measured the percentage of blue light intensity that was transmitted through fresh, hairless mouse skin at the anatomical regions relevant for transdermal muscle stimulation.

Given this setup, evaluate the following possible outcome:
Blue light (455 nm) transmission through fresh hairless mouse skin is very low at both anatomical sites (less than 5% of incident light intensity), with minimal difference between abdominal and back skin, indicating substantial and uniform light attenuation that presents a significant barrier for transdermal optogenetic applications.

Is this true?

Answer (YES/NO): NO